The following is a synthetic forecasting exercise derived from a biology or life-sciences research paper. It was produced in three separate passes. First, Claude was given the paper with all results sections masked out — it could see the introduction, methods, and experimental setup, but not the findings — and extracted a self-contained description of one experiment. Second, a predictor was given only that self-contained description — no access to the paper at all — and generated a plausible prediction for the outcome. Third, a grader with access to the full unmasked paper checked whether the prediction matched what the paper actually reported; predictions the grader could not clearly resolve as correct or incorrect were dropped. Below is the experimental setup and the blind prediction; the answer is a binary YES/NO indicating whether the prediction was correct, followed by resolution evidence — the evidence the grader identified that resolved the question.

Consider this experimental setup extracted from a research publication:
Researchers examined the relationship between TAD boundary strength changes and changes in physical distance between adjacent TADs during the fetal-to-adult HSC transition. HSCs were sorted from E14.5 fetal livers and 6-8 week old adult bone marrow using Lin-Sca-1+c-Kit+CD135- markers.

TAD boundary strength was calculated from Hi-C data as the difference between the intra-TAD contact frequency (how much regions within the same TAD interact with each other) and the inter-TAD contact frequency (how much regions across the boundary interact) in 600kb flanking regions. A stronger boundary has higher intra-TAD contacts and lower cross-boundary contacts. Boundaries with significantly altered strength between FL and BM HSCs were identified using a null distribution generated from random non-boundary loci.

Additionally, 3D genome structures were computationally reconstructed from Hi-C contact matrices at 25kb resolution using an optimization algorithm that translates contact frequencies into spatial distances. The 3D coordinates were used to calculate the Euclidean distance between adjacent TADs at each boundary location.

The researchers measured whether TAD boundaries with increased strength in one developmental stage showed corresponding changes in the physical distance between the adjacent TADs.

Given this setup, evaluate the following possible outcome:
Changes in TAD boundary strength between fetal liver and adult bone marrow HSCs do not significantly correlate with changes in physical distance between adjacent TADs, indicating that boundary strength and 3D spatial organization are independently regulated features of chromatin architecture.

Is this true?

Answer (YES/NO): NO